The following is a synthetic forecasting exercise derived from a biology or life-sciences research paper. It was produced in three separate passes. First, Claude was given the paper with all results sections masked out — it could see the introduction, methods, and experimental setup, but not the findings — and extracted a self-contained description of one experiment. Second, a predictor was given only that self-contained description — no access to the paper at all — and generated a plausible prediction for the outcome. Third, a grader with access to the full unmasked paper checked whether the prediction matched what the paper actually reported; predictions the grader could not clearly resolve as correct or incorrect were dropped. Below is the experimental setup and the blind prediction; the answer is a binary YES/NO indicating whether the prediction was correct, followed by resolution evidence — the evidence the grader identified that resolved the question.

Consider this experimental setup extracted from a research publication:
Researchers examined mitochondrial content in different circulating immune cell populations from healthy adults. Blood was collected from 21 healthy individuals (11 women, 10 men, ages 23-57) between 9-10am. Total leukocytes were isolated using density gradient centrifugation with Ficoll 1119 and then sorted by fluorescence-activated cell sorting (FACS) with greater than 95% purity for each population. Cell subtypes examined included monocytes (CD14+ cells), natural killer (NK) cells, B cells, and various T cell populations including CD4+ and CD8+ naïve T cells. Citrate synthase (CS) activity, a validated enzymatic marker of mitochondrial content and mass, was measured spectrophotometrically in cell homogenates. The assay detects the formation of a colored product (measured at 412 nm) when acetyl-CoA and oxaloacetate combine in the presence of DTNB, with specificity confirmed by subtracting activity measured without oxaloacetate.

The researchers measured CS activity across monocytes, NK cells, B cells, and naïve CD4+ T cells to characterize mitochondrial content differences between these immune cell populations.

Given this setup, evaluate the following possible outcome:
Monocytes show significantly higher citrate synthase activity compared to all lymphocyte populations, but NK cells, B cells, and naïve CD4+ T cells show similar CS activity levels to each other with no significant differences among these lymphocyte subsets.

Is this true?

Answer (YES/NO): NO